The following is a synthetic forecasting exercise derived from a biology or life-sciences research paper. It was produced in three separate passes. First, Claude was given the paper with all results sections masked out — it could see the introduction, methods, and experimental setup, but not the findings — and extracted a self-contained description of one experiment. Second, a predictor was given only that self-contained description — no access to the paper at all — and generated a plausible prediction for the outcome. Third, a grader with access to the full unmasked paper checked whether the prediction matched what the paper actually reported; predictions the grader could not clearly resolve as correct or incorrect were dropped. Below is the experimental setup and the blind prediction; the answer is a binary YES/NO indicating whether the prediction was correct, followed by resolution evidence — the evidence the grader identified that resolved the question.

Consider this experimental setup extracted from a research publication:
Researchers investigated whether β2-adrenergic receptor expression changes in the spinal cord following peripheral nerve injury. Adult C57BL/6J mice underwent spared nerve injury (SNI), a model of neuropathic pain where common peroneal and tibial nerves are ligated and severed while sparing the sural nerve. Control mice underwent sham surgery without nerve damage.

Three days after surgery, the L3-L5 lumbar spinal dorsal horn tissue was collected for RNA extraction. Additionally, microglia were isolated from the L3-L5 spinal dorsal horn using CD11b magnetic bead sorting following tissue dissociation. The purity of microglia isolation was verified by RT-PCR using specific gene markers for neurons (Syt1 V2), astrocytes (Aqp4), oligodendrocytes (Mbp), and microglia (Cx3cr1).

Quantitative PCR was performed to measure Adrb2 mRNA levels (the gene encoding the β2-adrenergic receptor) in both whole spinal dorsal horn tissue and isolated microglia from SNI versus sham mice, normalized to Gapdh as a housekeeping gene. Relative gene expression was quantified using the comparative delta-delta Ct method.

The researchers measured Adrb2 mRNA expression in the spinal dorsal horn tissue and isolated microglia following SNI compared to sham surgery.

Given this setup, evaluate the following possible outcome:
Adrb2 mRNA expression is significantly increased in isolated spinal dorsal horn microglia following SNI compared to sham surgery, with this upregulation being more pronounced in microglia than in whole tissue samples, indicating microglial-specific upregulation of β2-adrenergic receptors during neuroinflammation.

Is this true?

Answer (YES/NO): YES